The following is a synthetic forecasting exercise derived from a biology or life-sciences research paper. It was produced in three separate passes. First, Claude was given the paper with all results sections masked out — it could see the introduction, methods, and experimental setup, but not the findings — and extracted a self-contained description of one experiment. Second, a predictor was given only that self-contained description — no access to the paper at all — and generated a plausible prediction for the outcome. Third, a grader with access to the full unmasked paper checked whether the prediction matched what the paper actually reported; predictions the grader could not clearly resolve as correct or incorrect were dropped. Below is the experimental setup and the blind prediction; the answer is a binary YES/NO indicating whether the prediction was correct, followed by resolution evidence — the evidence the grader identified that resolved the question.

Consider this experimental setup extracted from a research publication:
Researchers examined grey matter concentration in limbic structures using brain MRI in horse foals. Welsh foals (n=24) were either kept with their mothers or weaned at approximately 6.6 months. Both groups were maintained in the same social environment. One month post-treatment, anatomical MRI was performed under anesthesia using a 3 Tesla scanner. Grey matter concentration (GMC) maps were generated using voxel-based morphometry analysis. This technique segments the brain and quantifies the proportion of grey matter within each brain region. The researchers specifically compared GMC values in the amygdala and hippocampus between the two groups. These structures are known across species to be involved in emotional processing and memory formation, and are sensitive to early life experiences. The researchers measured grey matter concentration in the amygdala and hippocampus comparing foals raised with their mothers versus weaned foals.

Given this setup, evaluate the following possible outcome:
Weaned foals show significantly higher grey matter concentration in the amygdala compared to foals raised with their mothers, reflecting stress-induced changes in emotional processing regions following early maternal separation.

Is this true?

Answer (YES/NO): YES